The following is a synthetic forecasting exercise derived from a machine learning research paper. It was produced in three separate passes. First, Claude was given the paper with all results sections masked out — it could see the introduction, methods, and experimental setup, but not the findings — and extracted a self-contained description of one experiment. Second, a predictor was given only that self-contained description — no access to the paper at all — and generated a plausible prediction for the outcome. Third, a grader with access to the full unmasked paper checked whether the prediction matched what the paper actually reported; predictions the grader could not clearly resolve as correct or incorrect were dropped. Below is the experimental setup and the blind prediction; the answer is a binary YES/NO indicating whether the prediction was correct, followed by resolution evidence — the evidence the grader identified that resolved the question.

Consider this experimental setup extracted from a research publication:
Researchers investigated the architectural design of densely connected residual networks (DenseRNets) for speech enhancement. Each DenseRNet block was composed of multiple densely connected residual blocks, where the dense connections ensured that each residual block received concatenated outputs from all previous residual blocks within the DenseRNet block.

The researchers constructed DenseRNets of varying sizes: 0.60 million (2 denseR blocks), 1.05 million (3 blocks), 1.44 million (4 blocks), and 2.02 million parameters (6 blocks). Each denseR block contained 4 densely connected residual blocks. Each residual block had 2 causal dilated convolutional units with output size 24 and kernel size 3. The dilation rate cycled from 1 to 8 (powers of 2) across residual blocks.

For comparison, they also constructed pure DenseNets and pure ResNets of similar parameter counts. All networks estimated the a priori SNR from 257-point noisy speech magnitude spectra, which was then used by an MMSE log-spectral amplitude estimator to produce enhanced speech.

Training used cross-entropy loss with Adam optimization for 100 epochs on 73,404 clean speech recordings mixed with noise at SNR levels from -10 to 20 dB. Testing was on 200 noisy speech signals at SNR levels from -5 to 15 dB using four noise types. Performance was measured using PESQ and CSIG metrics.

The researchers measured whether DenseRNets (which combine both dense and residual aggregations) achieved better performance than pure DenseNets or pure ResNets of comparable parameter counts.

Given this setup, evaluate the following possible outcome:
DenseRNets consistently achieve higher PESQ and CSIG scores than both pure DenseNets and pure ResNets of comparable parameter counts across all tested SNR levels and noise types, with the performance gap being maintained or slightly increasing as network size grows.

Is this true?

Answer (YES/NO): NO